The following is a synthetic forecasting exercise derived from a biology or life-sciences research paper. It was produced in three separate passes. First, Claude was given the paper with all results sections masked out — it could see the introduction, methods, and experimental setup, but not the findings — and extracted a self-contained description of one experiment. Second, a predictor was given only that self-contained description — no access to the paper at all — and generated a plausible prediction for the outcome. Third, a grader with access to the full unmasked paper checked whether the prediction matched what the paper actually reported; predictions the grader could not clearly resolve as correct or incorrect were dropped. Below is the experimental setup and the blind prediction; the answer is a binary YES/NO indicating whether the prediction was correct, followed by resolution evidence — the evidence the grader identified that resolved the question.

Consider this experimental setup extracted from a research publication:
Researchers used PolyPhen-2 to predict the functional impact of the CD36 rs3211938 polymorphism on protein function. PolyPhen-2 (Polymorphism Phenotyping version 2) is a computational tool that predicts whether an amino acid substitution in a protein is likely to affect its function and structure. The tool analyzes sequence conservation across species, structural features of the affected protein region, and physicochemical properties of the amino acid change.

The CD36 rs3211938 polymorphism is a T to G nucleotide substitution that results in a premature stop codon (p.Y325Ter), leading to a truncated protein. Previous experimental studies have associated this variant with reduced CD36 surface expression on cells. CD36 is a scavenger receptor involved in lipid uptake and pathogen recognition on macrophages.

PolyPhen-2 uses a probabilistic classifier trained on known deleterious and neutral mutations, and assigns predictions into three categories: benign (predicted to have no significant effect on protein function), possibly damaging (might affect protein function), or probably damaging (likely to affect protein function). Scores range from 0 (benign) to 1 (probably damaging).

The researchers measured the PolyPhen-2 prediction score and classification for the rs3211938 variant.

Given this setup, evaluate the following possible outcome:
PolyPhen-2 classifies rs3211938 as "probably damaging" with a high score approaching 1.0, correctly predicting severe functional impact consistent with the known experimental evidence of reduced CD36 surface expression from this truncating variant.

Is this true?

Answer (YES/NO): NO